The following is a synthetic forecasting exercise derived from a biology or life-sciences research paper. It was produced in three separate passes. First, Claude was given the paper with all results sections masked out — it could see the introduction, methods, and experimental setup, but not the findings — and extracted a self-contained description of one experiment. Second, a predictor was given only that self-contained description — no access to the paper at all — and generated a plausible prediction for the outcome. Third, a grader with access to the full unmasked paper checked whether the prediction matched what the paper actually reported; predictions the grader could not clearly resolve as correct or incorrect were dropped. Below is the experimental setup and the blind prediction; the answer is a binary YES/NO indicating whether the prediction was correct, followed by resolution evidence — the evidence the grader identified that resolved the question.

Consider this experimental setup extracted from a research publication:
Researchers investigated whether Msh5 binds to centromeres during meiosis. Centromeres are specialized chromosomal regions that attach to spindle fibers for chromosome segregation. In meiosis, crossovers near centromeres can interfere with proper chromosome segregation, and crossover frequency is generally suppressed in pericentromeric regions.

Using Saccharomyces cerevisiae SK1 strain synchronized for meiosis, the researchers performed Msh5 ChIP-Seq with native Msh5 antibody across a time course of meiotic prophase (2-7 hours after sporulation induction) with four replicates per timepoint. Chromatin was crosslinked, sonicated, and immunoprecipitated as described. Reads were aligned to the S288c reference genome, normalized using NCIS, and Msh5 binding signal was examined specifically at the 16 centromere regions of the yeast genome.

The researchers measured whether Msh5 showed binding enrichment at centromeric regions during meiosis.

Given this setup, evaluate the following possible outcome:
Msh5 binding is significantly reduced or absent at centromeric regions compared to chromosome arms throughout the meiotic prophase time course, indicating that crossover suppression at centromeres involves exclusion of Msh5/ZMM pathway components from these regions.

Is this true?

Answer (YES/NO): NO